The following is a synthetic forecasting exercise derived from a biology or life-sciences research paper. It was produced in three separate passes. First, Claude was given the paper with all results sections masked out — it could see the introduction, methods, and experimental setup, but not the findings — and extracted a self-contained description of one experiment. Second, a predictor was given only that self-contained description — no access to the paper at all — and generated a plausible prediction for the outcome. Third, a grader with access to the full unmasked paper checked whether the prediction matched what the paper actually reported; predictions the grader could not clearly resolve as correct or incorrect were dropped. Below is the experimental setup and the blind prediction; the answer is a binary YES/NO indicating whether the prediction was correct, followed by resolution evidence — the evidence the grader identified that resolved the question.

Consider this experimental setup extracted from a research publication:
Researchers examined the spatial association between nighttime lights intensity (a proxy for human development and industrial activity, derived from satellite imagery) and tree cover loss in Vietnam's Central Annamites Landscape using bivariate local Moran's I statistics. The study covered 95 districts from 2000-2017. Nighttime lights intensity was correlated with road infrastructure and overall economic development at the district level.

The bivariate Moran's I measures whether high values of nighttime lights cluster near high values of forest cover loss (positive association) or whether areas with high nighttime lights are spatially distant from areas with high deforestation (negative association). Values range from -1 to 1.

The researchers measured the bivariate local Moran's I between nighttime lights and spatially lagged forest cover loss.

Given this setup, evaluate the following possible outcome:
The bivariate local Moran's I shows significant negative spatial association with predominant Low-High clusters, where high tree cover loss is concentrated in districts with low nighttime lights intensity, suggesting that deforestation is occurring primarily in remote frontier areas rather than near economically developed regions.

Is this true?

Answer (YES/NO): NO